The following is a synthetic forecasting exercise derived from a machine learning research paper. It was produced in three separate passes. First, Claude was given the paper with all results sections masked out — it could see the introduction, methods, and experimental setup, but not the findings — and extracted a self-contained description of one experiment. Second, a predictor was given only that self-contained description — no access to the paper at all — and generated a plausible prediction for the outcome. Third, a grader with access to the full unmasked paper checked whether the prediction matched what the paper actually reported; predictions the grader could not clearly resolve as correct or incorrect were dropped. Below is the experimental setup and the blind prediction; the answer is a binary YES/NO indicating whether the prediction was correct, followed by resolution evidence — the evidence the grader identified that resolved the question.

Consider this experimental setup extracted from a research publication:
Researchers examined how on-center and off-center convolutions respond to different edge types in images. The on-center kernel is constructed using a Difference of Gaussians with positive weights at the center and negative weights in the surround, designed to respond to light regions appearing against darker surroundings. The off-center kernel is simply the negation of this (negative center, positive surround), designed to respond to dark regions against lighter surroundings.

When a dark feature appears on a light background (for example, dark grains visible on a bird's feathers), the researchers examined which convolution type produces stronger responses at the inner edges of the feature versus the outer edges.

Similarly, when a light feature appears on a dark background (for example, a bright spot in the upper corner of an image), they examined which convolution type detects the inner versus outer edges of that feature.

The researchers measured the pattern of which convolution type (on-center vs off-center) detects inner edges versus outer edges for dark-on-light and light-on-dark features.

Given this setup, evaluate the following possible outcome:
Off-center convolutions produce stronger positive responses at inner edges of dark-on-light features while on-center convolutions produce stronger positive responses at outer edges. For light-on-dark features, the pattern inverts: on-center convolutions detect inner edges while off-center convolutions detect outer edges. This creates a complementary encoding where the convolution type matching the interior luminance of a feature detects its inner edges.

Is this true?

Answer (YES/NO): YES